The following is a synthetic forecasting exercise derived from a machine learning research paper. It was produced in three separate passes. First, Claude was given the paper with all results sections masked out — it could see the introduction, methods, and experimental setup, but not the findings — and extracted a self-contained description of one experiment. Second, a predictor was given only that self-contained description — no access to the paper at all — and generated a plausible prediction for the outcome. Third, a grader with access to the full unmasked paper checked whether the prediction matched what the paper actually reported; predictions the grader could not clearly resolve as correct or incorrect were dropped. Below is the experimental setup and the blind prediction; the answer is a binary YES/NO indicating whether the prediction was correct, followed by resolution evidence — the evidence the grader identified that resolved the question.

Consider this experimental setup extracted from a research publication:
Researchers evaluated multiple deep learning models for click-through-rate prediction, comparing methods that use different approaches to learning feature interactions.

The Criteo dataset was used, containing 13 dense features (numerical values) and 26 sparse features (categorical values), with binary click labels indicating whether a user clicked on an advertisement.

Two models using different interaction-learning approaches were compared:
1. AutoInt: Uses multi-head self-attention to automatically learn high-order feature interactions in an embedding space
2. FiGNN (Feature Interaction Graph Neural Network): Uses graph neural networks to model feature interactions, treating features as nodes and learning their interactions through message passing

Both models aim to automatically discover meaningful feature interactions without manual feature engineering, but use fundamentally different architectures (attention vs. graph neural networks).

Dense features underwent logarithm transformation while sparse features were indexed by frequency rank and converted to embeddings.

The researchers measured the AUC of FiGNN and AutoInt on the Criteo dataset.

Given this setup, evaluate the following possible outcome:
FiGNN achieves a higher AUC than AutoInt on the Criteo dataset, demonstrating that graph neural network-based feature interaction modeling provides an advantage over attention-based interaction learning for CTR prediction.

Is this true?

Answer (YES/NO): YES